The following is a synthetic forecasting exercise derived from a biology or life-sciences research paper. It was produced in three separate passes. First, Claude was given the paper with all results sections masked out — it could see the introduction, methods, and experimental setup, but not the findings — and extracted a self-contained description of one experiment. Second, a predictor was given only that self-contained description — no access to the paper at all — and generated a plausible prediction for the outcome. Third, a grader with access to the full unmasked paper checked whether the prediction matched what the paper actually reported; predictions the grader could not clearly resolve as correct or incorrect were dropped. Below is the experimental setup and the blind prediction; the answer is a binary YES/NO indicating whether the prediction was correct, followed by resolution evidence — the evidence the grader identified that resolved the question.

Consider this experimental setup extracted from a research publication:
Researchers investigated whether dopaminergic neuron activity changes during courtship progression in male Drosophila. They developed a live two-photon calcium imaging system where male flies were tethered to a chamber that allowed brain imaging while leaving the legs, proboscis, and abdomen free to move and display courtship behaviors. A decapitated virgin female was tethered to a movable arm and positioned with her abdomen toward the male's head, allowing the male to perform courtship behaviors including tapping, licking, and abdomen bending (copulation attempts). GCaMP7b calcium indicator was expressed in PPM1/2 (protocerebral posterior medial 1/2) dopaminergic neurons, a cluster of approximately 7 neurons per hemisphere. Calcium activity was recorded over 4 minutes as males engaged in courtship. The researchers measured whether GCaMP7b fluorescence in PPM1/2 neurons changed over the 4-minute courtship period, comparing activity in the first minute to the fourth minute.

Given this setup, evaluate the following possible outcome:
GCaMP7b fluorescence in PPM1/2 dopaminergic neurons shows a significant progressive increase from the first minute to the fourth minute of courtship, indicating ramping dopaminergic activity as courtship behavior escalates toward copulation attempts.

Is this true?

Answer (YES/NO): YES